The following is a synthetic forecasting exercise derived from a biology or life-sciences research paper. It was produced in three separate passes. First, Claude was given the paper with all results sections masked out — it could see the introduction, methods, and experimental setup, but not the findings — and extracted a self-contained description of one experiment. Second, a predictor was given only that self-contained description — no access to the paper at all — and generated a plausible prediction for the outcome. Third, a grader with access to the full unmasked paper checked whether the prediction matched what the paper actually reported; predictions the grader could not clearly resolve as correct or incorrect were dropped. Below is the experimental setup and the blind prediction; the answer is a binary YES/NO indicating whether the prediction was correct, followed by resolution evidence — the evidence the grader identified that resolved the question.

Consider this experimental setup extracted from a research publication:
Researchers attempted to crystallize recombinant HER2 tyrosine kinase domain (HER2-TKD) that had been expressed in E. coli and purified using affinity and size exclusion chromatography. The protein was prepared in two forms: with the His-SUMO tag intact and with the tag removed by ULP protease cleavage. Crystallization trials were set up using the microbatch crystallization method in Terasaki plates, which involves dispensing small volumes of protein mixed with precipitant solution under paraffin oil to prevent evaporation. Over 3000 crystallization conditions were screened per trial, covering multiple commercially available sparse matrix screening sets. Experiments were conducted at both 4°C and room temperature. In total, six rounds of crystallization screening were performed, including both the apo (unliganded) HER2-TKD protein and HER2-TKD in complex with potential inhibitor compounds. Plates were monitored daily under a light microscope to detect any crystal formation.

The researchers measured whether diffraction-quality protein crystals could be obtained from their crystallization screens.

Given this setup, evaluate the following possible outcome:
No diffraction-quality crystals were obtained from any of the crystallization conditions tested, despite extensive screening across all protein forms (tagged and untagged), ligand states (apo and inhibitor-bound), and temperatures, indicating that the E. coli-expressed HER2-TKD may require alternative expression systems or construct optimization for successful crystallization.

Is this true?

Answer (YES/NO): NO